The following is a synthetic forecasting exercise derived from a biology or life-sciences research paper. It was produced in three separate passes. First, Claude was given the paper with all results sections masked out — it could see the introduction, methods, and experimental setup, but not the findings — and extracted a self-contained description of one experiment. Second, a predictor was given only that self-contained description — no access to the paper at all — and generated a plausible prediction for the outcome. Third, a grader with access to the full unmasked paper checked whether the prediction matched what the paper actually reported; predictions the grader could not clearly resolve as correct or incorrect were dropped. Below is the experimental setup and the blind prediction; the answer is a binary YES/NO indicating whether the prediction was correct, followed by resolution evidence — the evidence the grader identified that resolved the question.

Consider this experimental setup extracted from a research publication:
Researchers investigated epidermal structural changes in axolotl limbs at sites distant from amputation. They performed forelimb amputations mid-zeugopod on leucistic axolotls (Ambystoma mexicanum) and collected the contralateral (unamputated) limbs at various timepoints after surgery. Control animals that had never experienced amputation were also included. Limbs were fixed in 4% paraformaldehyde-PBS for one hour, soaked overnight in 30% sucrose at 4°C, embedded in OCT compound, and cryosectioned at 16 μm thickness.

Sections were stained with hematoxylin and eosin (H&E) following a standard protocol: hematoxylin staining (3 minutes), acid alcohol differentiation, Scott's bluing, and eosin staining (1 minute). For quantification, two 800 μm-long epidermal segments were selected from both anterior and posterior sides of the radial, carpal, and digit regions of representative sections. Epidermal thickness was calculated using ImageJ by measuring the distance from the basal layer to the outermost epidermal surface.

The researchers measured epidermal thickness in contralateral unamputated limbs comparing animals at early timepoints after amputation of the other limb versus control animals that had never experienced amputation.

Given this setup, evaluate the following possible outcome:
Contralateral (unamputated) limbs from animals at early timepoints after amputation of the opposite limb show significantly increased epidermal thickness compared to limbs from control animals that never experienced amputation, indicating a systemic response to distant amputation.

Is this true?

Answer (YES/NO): NO